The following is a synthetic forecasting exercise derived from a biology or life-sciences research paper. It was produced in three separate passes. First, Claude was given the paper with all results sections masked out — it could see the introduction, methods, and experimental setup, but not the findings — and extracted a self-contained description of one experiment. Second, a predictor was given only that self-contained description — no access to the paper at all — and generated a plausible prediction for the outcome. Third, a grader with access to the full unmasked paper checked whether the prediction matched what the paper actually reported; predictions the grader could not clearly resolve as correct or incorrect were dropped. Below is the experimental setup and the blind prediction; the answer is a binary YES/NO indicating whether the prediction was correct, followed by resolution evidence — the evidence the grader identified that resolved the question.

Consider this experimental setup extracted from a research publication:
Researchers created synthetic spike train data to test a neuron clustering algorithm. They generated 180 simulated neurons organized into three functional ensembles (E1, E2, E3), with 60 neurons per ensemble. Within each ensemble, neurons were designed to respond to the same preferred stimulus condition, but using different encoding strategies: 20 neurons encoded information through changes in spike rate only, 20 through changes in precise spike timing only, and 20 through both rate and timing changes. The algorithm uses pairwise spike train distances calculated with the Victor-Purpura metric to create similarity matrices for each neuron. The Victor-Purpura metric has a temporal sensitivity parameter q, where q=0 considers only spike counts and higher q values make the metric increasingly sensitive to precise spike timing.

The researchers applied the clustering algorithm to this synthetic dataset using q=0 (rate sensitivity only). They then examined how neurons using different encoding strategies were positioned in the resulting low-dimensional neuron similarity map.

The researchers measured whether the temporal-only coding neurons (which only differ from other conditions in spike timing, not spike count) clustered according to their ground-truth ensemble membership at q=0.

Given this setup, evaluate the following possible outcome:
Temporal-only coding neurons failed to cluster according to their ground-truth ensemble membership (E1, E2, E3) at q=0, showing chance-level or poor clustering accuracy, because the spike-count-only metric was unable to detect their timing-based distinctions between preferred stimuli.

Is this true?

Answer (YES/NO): YES